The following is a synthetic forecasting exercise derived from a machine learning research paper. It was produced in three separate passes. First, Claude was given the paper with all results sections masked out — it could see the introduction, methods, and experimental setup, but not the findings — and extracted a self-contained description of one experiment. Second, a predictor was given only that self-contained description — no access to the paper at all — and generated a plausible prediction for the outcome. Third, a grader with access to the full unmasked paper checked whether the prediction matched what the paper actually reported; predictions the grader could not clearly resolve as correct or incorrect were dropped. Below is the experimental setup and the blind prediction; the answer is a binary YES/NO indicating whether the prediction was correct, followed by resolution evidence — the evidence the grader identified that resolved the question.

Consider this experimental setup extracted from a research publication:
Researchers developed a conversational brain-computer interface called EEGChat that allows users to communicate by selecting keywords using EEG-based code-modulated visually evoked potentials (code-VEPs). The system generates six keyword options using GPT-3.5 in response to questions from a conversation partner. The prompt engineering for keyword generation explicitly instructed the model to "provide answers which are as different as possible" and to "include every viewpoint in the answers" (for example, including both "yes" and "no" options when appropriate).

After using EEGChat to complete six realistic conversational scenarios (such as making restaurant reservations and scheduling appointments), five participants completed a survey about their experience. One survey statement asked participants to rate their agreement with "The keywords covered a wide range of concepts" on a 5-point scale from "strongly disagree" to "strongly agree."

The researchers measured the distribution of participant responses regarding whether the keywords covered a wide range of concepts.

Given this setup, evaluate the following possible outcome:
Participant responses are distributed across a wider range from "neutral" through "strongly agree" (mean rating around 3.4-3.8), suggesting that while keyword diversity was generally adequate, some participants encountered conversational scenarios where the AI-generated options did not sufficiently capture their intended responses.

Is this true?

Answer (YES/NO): NO